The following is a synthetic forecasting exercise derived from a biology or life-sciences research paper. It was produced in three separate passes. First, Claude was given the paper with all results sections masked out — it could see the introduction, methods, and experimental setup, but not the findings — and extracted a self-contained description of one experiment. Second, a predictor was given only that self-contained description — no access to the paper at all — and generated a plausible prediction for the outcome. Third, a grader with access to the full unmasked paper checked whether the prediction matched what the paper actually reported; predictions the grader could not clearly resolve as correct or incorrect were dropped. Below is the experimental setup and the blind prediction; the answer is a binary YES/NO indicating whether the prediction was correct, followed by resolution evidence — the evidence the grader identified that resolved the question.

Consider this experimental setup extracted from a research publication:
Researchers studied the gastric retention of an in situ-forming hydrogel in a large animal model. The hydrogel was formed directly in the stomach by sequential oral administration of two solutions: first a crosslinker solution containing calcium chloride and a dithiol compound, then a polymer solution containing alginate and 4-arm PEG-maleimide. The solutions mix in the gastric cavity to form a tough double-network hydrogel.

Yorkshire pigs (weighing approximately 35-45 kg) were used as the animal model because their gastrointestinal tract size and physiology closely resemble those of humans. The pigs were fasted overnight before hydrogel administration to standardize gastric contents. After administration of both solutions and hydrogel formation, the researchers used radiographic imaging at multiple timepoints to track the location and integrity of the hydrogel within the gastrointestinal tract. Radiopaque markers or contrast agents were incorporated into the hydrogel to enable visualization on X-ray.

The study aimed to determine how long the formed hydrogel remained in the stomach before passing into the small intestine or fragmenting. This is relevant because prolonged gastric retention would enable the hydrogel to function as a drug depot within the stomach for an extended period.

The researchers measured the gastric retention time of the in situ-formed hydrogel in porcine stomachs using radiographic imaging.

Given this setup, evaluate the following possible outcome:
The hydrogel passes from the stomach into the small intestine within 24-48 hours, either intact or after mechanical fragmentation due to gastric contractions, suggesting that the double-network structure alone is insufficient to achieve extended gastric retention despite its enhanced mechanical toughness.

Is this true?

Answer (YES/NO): NO